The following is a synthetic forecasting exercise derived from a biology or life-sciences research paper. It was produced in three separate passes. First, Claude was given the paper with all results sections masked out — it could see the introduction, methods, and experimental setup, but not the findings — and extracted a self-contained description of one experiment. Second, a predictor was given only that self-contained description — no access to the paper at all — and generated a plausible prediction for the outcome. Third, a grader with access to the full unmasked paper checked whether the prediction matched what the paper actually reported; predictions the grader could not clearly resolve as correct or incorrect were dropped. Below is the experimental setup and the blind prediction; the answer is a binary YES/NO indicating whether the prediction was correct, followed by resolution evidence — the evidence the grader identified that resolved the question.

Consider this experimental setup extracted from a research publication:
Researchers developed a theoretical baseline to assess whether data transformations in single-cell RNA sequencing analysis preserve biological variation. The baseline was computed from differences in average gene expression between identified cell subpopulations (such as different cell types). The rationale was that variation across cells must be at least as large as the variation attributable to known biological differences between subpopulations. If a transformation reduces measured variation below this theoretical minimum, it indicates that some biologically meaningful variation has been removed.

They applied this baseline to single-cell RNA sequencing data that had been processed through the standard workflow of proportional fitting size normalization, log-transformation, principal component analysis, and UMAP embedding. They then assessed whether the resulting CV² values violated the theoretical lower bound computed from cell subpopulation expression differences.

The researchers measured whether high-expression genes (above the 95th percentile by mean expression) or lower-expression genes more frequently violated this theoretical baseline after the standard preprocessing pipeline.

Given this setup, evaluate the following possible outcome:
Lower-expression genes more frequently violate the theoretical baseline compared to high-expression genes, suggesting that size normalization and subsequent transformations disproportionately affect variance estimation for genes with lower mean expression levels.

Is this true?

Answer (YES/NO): NO